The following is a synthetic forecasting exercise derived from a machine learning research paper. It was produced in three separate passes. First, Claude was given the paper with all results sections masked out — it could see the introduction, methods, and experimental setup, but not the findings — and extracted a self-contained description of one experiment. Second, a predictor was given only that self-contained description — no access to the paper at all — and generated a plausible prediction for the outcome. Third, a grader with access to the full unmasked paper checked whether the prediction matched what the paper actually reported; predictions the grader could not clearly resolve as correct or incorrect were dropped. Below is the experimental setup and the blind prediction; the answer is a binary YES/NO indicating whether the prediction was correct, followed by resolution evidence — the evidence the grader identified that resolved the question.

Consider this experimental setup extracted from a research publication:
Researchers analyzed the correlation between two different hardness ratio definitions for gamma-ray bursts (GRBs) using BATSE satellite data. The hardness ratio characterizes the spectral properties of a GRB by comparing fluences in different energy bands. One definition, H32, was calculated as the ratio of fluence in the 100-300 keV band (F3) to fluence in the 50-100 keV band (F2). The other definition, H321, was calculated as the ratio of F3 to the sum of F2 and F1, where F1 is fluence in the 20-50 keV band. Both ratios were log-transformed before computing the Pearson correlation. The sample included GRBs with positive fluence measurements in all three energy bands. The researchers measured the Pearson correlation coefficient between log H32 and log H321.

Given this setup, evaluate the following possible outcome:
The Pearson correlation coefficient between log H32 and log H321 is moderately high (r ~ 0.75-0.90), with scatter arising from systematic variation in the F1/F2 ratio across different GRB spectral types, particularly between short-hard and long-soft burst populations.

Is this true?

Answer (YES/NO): NO